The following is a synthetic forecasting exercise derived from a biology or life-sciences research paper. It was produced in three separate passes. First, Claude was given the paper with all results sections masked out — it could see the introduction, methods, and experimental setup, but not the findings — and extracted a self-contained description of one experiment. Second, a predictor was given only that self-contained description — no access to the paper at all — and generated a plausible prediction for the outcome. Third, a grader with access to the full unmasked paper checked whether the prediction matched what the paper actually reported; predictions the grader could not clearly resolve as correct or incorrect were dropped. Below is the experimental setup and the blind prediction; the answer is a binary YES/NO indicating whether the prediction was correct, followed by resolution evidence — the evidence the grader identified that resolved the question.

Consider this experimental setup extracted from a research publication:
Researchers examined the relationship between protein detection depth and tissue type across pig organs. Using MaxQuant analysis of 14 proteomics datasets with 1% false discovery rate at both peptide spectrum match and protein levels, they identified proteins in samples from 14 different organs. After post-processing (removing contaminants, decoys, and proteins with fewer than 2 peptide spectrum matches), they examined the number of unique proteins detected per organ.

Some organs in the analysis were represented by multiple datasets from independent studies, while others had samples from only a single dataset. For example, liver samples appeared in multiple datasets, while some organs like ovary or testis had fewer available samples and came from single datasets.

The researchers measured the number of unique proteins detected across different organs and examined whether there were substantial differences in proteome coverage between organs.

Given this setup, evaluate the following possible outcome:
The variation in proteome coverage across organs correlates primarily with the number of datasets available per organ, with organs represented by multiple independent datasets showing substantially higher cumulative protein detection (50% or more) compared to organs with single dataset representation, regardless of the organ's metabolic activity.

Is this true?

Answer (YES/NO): NO